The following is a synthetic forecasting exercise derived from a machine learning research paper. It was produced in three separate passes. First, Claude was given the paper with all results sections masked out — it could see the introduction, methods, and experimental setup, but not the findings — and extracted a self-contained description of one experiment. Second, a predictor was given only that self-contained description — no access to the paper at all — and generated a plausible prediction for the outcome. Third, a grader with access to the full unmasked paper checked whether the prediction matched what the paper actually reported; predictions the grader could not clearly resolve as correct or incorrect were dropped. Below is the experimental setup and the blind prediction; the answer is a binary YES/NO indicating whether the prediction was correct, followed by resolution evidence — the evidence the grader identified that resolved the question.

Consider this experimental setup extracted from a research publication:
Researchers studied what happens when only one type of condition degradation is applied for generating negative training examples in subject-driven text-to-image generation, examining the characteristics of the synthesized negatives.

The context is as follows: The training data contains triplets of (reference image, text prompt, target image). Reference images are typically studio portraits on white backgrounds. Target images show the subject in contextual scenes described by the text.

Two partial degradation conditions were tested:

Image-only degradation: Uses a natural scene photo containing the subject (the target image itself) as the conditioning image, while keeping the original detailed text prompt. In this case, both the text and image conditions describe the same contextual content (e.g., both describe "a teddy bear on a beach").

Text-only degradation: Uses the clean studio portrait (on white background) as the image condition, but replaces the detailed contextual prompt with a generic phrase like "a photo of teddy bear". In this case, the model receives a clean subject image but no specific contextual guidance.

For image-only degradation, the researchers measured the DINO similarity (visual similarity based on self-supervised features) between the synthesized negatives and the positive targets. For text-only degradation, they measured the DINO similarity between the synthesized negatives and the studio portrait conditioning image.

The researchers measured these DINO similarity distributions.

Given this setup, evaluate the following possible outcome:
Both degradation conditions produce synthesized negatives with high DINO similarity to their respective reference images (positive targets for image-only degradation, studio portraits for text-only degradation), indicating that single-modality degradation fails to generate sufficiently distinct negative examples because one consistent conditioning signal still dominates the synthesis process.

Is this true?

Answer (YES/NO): YES